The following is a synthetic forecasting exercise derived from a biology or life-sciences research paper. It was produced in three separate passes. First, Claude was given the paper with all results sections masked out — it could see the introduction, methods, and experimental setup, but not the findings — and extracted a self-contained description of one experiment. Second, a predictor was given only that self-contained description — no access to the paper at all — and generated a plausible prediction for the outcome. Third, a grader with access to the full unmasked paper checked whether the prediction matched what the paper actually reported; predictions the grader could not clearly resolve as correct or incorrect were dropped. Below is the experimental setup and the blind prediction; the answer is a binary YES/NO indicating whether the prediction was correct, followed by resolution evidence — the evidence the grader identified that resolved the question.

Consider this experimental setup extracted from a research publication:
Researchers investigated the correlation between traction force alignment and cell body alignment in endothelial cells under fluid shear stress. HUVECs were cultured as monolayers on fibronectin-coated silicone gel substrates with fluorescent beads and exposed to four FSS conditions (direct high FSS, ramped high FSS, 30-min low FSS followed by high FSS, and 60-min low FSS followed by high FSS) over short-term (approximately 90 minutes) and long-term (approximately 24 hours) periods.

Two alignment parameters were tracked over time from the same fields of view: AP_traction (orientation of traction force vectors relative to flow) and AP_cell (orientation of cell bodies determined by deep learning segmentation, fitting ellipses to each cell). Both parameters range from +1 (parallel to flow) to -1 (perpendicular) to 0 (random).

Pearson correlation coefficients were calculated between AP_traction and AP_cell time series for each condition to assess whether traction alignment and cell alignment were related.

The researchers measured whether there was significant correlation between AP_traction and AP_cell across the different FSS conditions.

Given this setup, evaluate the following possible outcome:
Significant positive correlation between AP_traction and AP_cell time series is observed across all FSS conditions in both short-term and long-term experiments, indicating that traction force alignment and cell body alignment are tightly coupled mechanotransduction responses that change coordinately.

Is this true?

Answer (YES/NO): NO